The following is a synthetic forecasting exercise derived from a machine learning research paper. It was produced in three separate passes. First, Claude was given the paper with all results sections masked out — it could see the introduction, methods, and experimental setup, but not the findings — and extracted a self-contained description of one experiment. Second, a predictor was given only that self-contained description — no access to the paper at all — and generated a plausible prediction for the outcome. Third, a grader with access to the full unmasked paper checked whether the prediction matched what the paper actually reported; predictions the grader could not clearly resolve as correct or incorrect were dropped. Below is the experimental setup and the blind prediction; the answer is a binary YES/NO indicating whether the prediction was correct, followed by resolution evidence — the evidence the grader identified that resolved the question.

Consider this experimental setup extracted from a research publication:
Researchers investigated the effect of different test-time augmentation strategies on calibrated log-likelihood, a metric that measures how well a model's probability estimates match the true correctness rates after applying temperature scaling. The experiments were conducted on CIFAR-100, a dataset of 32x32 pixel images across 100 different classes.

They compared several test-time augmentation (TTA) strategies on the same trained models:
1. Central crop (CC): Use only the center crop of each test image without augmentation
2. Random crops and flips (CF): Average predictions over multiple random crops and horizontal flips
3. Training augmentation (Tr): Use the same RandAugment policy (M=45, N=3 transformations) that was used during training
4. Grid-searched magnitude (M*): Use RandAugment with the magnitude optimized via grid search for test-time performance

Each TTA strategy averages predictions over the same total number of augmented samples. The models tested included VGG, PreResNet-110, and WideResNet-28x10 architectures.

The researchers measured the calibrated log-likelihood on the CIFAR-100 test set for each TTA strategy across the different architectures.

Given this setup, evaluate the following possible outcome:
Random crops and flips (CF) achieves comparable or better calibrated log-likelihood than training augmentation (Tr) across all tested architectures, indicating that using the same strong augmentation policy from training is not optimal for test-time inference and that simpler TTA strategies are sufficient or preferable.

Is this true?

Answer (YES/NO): NO